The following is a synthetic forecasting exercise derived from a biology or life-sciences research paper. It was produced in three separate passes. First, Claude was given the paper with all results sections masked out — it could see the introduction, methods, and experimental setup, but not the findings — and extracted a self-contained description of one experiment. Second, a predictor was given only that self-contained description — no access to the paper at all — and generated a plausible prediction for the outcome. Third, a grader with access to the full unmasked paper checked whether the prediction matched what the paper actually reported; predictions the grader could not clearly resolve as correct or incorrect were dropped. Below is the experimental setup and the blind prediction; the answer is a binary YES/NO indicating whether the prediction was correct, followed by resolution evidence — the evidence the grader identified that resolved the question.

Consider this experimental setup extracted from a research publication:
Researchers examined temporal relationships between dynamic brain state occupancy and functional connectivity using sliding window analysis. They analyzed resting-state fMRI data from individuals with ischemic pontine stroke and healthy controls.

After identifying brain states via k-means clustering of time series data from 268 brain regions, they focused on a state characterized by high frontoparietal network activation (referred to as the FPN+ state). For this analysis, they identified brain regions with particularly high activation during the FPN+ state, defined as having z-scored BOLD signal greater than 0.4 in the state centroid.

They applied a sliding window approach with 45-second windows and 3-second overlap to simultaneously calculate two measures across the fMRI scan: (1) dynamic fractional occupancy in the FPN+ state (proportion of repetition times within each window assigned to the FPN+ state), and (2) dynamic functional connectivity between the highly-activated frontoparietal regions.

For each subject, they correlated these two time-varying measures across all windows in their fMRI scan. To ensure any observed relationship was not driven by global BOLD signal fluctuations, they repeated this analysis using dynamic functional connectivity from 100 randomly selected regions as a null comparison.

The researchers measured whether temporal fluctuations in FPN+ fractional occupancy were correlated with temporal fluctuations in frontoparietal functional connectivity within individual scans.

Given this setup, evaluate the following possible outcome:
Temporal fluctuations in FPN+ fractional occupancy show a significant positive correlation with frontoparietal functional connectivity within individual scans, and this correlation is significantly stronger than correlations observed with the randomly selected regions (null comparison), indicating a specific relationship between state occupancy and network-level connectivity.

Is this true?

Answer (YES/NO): YES